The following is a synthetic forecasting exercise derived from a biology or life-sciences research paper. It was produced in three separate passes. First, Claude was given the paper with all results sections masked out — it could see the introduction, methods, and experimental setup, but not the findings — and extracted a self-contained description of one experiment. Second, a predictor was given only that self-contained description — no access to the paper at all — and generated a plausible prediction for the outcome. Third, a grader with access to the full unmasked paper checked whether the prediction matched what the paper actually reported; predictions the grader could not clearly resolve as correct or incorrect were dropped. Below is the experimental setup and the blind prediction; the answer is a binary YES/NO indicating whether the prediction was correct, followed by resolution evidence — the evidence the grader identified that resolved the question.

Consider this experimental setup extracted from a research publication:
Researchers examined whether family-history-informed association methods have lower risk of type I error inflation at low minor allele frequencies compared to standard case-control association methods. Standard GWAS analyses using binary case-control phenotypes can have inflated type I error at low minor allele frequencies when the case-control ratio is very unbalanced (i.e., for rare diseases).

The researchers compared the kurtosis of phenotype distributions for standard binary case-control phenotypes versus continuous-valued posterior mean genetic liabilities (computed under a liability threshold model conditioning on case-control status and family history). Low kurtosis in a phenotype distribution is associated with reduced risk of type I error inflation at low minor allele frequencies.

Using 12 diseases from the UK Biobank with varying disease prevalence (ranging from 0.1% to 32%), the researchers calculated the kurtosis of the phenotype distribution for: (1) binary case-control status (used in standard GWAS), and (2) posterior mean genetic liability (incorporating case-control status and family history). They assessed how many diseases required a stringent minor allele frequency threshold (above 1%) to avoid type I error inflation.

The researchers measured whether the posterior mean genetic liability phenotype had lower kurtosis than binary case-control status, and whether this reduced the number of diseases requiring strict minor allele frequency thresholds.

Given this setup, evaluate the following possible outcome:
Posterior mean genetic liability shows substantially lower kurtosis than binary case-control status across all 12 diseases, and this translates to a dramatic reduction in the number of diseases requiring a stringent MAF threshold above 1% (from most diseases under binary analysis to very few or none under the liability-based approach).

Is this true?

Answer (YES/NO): YES